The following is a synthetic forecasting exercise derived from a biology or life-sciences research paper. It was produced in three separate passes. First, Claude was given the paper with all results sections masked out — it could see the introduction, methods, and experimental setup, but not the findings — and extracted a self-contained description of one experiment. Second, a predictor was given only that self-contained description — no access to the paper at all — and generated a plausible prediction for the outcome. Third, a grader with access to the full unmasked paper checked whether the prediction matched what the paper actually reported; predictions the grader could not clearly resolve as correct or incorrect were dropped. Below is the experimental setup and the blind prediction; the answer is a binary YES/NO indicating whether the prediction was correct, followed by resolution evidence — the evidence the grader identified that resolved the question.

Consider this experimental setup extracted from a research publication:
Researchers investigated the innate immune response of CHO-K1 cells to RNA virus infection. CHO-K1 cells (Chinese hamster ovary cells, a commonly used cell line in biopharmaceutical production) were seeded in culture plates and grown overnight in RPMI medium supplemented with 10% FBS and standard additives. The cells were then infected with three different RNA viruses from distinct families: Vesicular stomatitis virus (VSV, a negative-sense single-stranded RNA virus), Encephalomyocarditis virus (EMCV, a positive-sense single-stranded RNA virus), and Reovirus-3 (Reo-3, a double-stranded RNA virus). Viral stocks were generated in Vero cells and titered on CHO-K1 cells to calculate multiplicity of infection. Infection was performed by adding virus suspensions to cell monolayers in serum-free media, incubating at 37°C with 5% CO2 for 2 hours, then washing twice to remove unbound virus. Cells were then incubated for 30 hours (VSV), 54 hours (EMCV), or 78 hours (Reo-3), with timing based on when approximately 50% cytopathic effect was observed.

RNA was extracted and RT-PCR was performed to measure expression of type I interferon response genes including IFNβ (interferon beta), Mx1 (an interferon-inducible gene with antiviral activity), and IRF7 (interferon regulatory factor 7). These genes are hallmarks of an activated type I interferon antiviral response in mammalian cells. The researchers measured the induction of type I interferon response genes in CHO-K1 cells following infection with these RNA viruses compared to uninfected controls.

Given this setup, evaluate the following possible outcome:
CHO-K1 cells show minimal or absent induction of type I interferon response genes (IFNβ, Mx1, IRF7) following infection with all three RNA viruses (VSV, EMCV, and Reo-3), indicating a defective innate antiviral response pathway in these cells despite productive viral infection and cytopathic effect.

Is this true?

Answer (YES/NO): NO